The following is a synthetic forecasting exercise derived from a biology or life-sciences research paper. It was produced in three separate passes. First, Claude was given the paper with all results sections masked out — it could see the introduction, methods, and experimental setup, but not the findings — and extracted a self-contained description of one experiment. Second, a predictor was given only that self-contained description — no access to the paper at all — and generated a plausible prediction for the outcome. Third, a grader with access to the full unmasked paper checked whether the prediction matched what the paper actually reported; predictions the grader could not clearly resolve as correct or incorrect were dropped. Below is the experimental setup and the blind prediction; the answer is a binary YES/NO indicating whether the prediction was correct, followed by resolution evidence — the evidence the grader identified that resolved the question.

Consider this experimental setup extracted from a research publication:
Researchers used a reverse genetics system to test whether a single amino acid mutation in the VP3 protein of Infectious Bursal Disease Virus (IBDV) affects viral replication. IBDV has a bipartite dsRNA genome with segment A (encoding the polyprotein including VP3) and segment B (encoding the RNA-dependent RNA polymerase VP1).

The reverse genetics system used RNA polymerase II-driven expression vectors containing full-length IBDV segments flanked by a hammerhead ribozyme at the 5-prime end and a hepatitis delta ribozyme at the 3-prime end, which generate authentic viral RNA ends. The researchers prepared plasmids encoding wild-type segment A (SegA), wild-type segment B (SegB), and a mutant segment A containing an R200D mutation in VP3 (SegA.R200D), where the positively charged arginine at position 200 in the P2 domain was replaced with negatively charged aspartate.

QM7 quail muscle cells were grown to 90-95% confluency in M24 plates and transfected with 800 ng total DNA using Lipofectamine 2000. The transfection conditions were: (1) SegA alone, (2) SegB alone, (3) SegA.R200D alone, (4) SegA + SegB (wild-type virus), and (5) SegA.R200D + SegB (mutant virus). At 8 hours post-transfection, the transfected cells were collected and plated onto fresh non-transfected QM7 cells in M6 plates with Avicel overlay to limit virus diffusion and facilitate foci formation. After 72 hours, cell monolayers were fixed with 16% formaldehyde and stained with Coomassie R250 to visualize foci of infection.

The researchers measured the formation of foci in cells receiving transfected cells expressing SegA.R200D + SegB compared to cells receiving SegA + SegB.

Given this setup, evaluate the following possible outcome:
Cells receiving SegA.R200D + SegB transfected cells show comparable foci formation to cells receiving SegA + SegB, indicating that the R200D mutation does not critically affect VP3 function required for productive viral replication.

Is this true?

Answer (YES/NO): NO